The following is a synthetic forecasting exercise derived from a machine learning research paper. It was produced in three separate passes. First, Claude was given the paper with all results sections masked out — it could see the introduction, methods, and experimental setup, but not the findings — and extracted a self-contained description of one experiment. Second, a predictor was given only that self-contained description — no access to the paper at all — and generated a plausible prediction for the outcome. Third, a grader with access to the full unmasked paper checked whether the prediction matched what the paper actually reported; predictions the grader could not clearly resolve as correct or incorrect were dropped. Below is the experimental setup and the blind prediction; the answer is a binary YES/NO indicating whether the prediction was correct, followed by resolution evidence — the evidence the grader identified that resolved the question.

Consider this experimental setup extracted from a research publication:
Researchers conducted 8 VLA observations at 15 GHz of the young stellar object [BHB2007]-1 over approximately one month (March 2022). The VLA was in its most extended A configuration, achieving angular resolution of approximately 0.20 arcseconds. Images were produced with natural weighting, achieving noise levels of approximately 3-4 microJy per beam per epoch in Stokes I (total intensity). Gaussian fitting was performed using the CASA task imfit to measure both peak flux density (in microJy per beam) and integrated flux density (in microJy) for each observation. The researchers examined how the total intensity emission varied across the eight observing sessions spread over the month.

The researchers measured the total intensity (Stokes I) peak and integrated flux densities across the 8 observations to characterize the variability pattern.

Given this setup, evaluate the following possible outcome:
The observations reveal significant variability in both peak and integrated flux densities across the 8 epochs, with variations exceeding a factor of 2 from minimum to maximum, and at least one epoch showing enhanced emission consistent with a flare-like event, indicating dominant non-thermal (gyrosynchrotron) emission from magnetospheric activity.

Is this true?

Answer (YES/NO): NO